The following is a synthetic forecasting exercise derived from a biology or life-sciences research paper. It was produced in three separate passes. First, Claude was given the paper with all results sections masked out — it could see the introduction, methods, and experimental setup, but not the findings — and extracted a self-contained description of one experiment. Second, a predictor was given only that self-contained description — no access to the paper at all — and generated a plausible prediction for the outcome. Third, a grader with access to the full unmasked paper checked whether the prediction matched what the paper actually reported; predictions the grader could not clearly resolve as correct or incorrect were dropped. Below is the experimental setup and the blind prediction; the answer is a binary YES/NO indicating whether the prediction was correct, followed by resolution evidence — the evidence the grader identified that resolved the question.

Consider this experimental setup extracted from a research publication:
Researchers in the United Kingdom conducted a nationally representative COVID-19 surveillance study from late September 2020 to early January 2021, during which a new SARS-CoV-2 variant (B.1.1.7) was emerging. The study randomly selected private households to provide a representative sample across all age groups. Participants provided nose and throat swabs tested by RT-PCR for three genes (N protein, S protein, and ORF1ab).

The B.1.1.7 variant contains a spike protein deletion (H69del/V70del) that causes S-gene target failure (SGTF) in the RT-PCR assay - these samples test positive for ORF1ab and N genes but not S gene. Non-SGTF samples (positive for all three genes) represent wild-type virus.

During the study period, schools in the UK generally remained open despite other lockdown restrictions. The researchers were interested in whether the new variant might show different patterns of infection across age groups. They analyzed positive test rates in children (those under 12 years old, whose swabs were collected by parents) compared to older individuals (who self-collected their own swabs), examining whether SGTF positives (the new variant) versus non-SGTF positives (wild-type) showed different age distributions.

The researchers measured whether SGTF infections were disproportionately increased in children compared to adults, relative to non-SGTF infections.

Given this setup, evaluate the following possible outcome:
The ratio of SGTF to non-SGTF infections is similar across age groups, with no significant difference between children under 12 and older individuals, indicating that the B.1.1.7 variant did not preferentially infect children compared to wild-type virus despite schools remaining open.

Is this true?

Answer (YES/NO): YES